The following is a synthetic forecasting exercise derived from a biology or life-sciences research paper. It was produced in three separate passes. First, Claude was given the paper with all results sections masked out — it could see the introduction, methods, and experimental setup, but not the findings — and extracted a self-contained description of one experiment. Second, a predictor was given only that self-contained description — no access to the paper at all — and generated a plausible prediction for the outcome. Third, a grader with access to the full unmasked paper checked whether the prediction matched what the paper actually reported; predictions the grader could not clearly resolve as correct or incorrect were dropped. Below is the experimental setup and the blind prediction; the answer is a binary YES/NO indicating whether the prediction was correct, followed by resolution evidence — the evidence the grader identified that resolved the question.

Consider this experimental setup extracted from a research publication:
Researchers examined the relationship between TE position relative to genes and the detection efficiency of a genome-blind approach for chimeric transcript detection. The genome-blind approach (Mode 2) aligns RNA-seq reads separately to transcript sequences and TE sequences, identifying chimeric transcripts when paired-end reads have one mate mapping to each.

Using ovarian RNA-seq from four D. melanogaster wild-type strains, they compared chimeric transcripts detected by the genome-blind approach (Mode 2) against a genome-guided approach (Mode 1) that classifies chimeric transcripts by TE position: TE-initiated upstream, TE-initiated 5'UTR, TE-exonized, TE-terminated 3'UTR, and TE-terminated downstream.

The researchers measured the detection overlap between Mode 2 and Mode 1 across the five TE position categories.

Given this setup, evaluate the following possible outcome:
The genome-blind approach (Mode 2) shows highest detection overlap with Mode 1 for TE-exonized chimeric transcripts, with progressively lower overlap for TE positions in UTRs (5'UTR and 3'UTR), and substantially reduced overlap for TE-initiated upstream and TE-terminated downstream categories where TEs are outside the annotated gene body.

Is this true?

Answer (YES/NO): NO